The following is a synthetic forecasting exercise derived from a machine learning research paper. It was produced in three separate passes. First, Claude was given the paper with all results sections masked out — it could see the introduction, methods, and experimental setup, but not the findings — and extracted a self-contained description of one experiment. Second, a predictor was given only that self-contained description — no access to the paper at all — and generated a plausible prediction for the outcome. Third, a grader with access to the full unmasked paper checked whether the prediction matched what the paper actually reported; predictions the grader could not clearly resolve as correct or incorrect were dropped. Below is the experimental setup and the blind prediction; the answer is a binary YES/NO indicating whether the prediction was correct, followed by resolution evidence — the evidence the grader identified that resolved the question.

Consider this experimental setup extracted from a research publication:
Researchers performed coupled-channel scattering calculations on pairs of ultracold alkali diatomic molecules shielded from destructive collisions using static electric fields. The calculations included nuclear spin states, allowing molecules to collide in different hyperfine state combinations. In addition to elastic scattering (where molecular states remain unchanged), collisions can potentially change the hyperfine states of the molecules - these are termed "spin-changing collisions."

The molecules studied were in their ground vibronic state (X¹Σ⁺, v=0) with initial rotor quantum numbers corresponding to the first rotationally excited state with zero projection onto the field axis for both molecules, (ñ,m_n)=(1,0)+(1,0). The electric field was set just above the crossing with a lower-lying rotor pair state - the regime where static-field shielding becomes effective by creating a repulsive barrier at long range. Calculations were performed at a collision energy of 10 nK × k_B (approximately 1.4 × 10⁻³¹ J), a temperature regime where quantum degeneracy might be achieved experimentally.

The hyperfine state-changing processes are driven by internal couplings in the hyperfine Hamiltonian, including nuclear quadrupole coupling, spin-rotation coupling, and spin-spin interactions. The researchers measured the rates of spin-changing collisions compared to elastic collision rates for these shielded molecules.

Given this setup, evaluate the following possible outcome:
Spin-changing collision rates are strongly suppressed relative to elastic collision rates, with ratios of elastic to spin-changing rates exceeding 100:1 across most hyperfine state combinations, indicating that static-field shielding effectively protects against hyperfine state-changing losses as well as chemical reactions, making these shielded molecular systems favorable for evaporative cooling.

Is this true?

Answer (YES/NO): YES